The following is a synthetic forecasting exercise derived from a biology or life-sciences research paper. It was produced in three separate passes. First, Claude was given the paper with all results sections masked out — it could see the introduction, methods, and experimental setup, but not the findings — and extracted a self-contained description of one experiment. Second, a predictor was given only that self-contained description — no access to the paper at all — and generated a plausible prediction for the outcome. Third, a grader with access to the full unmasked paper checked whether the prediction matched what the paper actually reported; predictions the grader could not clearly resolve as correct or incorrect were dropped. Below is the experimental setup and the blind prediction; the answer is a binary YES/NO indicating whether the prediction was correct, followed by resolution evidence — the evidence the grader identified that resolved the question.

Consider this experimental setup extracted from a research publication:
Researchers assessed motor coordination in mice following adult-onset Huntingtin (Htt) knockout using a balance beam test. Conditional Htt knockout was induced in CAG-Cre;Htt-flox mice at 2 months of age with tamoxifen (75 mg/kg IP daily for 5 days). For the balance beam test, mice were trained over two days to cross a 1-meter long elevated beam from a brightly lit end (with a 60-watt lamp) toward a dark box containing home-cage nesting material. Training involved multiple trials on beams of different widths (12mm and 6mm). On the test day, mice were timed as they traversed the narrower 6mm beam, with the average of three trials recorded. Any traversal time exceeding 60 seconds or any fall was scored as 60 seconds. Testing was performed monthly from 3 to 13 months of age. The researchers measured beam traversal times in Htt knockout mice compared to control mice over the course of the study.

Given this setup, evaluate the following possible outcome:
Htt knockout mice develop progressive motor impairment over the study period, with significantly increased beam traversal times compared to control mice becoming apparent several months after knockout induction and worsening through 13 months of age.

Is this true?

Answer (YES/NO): NO